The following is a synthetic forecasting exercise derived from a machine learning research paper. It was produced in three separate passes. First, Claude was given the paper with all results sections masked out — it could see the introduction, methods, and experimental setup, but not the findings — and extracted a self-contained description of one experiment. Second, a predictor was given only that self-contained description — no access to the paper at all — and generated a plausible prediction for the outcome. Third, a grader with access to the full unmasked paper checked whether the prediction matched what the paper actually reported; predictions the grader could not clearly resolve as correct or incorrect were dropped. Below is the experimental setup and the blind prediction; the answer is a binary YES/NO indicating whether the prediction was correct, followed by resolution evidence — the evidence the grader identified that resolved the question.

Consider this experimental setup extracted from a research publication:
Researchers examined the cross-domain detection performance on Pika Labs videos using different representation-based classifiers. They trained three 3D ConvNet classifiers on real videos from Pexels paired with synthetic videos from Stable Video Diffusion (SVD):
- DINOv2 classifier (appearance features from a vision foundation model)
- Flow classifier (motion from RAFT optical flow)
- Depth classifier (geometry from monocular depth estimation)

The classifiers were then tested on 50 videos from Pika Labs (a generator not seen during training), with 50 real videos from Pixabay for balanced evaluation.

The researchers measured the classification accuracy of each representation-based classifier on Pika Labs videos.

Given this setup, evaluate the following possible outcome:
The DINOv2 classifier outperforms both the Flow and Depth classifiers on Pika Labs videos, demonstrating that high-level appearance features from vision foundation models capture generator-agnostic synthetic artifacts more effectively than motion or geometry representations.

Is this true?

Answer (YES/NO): YES